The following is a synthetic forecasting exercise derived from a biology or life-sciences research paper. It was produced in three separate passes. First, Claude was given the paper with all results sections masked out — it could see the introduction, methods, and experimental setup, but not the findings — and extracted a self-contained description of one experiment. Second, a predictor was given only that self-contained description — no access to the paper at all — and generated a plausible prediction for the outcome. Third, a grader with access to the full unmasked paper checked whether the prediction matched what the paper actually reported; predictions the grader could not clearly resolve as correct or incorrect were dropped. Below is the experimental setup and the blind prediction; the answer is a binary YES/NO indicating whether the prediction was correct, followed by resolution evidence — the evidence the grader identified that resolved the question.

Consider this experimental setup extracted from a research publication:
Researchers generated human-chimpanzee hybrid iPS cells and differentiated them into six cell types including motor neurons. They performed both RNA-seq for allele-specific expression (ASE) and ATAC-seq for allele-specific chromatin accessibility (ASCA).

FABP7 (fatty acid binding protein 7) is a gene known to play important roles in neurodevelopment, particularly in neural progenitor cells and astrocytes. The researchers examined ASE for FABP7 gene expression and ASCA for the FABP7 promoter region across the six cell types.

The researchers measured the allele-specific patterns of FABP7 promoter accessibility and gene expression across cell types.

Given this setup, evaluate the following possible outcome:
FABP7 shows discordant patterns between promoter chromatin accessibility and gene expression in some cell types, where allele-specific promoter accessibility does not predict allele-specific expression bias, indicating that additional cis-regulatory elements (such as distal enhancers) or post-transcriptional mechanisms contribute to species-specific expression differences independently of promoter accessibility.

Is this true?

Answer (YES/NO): NO